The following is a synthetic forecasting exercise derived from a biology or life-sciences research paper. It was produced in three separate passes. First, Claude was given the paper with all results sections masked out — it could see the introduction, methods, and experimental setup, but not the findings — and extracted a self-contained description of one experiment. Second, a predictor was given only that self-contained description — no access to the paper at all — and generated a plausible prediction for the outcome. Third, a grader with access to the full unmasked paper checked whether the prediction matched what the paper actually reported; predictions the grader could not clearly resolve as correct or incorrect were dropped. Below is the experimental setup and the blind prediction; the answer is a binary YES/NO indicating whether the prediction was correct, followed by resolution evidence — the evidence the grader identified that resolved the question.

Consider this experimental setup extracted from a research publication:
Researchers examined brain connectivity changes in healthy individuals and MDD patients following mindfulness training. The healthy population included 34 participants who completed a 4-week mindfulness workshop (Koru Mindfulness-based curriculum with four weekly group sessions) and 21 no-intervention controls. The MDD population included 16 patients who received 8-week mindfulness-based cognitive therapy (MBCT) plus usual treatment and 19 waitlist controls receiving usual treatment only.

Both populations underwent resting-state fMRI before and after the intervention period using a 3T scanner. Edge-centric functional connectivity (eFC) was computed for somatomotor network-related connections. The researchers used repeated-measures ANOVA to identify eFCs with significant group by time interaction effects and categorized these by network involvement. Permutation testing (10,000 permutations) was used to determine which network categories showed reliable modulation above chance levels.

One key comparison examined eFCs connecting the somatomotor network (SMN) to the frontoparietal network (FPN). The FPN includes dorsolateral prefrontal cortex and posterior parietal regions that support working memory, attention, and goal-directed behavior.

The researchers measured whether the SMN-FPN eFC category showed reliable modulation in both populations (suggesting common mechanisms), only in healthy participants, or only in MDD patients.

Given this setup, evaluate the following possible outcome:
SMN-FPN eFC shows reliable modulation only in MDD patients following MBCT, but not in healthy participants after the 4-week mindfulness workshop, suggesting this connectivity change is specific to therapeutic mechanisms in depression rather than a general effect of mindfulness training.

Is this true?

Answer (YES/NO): YES